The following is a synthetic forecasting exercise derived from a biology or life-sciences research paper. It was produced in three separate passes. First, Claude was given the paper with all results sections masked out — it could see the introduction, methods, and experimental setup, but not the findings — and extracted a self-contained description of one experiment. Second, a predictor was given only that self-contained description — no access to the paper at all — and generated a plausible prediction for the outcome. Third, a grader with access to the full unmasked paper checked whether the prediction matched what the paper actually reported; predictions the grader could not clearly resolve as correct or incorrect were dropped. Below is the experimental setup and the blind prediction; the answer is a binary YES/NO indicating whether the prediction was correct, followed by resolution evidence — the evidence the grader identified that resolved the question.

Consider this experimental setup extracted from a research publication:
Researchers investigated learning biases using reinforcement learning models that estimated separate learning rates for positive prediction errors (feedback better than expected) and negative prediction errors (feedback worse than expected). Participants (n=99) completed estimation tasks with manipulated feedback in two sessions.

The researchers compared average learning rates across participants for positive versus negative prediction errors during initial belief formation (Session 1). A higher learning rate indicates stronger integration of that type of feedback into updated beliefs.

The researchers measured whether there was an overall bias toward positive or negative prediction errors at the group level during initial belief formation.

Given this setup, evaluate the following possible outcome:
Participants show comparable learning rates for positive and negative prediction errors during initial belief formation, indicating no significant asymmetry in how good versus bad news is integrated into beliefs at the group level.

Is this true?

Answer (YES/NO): NO